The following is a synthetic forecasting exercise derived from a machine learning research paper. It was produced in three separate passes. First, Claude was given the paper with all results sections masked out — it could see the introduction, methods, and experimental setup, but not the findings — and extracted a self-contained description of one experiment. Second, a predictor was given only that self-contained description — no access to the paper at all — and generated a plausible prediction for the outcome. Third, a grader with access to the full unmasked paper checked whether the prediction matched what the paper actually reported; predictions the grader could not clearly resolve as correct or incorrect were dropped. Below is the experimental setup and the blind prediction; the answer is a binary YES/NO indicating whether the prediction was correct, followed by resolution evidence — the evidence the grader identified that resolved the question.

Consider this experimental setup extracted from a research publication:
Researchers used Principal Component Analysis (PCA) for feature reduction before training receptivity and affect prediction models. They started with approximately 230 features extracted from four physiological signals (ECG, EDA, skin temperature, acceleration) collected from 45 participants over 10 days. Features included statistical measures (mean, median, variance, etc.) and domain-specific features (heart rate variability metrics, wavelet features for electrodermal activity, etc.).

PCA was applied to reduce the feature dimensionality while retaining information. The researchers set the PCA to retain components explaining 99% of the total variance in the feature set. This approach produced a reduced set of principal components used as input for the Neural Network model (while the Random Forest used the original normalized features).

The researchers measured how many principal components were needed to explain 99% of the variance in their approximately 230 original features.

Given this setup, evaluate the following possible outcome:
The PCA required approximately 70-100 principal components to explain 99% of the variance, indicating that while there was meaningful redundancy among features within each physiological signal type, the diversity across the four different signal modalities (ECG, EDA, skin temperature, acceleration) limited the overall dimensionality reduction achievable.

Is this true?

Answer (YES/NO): NO